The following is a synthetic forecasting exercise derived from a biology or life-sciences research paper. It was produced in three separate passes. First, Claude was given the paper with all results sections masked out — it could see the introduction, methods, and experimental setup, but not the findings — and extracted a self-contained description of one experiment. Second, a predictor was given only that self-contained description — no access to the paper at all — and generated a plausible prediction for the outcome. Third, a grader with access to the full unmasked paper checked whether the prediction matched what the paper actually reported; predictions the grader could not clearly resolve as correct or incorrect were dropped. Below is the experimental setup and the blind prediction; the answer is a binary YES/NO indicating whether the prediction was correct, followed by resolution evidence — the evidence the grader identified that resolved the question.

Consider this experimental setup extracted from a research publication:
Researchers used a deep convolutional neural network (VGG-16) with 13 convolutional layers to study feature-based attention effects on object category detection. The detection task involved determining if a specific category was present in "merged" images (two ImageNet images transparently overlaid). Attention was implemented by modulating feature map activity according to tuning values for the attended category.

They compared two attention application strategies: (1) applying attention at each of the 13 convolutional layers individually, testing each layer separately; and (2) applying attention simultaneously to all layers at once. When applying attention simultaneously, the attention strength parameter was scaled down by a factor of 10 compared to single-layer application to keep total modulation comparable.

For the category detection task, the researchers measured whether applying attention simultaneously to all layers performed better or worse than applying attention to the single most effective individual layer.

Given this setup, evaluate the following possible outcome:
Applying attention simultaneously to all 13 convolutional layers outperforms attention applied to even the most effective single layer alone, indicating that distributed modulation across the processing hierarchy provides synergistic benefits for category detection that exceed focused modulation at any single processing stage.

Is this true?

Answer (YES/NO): NO